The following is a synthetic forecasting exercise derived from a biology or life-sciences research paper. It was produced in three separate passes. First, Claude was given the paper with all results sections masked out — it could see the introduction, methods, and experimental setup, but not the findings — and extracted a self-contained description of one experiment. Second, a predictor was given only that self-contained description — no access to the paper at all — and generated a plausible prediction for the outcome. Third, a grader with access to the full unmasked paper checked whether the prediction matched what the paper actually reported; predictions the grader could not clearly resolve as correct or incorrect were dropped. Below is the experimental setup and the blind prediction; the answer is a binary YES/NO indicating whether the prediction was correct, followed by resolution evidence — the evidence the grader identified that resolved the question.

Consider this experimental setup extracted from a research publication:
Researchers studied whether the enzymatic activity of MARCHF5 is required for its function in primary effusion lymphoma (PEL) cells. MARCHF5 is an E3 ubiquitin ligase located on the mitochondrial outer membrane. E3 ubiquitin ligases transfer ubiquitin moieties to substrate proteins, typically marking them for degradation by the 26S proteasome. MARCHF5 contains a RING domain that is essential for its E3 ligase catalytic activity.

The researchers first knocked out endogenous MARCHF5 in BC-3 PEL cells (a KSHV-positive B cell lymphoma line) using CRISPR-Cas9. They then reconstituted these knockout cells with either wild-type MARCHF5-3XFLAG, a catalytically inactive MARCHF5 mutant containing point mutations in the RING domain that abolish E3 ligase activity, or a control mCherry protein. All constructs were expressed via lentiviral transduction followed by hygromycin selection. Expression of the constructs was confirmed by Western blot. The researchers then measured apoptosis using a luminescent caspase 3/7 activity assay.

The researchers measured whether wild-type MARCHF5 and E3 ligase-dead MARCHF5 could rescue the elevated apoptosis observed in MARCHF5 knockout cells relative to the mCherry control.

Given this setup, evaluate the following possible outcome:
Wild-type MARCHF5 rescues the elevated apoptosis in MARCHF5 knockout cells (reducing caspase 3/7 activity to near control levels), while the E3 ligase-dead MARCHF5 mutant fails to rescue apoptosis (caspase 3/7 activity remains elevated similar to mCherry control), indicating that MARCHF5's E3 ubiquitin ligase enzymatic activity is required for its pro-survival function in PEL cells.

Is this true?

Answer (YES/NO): YES